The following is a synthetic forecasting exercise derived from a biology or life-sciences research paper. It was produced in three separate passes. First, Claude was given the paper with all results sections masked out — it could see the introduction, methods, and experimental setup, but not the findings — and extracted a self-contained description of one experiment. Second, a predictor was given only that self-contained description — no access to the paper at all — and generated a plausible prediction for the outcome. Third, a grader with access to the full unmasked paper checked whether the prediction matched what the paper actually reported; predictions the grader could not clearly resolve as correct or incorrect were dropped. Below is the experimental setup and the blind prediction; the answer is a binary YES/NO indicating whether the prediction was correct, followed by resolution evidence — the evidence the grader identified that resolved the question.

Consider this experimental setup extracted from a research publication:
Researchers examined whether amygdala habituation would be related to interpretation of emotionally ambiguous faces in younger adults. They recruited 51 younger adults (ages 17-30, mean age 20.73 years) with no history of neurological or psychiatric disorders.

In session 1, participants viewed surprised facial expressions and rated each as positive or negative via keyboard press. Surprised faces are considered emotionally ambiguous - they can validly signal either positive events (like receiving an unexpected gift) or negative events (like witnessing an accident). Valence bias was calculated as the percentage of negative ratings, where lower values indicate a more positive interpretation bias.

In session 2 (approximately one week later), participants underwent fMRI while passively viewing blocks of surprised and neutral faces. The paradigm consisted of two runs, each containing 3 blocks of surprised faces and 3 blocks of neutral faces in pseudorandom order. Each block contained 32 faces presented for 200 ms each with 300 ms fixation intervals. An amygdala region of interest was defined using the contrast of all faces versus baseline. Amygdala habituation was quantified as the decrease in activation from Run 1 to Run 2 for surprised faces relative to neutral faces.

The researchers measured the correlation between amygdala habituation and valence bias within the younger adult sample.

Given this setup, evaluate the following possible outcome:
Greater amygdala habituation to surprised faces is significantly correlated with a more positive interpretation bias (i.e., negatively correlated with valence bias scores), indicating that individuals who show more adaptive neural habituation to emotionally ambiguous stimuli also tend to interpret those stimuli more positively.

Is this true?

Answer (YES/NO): NO